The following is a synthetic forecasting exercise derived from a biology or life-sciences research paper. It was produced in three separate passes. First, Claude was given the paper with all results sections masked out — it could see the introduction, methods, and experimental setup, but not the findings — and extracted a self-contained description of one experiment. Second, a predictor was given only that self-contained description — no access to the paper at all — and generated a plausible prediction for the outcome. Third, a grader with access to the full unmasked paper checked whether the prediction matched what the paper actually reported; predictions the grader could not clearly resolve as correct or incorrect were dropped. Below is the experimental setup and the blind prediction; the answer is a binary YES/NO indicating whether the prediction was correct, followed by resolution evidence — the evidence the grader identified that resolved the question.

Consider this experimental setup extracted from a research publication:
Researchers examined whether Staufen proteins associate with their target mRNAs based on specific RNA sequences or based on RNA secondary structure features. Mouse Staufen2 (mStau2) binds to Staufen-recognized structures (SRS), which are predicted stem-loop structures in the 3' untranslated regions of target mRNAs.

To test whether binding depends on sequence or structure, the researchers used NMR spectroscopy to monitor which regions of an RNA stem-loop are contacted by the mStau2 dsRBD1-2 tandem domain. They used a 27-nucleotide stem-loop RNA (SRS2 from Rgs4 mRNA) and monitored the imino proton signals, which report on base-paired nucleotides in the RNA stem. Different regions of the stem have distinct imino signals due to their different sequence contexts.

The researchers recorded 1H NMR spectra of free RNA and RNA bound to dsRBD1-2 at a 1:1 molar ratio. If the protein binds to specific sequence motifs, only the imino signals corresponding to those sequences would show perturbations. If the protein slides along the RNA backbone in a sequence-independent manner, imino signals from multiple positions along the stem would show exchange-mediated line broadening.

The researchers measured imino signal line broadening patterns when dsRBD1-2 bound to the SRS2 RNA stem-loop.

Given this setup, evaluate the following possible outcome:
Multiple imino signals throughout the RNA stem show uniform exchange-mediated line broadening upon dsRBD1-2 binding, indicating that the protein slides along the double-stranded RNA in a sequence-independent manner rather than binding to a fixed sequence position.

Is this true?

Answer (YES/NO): NO